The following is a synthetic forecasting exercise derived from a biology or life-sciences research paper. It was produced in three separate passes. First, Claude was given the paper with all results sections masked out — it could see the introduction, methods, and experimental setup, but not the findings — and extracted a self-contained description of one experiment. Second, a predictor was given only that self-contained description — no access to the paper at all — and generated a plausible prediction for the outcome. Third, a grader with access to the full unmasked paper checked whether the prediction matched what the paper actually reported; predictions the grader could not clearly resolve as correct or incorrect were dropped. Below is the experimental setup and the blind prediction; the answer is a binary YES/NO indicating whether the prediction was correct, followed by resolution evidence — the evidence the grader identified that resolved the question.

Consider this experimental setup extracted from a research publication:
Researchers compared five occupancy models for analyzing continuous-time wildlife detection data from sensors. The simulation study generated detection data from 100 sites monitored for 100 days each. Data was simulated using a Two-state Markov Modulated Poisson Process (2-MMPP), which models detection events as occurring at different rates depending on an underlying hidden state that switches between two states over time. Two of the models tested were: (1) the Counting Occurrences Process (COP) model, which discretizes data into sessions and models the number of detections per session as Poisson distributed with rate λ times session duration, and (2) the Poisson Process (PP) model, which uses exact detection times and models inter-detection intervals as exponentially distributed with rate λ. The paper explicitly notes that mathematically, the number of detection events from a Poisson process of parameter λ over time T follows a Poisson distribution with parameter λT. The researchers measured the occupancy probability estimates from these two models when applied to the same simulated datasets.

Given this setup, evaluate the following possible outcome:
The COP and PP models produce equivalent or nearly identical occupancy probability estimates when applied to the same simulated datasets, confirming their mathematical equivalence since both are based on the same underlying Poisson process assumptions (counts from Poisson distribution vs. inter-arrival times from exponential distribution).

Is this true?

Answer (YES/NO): YES